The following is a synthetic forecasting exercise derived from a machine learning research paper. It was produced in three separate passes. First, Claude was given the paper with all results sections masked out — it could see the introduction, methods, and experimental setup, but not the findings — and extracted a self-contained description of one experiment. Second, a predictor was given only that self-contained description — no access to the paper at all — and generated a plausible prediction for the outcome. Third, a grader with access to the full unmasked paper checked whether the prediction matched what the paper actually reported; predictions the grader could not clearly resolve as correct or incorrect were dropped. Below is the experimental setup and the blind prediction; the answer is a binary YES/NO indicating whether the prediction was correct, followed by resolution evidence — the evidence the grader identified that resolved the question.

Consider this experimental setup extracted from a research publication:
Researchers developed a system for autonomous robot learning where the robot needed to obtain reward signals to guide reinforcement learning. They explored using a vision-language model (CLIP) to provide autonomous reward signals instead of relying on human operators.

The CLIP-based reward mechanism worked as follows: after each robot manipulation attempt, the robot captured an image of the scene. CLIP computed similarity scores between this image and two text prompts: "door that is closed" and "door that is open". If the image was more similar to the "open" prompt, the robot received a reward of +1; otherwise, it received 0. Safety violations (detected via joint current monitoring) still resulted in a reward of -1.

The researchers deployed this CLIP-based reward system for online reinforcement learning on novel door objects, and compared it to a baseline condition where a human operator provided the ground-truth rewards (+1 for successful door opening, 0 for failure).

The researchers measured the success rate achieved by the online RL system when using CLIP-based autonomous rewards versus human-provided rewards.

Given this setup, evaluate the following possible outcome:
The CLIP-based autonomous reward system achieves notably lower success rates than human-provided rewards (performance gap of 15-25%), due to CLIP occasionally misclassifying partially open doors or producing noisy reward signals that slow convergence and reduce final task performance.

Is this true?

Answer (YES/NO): NO